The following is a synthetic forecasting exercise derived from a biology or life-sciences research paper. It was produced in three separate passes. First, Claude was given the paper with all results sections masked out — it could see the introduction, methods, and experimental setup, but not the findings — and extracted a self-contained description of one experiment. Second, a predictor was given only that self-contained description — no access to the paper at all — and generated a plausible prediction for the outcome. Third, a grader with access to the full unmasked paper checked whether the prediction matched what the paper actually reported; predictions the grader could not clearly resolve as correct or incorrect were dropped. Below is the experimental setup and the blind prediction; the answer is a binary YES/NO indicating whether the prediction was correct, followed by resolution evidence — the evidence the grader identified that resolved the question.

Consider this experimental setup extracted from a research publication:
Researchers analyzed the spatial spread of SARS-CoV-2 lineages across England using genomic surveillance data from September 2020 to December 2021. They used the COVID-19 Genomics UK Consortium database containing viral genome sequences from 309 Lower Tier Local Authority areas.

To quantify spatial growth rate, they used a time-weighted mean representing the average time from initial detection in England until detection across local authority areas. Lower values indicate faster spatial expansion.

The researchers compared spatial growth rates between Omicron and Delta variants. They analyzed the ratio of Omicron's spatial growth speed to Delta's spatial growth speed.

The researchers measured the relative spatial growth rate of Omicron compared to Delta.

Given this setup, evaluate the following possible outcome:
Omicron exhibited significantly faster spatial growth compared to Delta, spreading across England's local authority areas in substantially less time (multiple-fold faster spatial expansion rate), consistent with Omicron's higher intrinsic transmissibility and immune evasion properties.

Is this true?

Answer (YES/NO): YES